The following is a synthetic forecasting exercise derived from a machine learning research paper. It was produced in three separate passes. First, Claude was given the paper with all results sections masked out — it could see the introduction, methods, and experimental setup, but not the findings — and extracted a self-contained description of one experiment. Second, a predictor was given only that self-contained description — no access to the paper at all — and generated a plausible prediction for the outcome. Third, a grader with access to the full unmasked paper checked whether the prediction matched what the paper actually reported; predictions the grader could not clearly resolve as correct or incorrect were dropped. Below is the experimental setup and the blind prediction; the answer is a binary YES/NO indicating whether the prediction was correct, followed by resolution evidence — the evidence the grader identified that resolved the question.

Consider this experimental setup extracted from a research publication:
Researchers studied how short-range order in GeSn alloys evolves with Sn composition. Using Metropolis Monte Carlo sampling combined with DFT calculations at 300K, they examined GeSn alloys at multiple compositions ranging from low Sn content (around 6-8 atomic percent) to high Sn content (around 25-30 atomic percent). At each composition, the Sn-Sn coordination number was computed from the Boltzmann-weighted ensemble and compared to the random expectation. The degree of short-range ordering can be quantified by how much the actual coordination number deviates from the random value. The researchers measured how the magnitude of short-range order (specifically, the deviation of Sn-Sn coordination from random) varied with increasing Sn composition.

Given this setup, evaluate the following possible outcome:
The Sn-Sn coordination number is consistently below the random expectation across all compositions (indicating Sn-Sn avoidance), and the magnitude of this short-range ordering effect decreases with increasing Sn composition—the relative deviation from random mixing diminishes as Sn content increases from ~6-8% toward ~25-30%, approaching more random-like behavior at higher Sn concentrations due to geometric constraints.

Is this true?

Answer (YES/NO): NO